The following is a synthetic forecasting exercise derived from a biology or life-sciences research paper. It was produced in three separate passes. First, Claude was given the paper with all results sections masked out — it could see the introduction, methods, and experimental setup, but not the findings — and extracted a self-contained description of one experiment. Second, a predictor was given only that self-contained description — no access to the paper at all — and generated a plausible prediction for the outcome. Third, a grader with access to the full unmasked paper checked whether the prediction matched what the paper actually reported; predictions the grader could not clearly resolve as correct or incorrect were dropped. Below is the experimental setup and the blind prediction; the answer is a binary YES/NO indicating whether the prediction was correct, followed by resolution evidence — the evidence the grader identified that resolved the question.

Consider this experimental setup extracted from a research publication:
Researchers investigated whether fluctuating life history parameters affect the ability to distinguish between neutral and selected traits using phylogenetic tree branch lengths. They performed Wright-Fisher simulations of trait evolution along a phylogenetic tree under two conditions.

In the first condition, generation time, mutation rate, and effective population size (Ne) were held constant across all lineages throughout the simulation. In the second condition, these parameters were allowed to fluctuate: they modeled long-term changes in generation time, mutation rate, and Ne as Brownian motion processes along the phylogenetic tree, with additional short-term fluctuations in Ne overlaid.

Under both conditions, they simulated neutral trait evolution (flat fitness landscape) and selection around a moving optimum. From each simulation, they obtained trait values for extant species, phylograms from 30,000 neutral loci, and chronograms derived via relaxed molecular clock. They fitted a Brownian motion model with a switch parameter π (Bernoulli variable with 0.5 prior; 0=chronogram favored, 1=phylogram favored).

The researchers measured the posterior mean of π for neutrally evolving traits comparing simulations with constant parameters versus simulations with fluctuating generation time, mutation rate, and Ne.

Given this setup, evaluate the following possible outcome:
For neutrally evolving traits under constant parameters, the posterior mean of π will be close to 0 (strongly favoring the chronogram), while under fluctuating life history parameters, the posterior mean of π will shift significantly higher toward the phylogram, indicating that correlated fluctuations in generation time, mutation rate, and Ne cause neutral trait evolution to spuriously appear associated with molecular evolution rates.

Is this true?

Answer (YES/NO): NO